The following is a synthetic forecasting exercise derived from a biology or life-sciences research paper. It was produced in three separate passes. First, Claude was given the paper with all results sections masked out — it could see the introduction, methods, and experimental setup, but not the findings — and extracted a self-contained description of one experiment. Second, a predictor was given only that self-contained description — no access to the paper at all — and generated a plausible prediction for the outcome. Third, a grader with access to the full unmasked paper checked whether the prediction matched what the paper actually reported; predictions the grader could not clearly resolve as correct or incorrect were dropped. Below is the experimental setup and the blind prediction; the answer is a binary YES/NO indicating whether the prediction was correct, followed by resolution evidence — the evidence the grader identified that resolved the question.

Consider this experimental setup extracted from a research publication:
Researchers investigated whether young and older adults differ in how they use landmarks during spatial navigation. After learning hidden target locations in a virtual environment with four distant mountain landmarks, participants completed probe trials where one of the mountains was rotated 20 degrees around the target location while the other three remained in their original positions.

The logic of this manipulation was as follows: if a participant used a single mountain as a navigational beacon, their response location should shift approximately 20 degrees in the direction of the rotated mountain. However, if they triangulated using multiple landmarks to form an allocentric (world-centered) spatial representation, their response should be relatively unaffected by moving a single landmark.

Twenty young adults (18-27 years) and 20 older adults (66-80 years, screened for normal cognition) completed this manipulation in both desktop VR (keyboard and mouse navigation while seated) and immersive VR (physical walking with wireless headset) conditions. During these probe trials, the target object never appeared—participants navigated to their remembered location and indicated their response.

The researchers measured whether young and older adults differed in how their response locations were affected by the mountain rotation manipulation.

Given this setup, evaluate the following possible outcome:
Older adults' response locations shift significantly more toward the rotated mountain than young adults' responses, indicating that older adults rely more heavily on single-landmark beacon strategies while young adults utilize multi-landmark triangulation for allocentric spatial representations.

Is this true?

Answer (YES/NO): YES